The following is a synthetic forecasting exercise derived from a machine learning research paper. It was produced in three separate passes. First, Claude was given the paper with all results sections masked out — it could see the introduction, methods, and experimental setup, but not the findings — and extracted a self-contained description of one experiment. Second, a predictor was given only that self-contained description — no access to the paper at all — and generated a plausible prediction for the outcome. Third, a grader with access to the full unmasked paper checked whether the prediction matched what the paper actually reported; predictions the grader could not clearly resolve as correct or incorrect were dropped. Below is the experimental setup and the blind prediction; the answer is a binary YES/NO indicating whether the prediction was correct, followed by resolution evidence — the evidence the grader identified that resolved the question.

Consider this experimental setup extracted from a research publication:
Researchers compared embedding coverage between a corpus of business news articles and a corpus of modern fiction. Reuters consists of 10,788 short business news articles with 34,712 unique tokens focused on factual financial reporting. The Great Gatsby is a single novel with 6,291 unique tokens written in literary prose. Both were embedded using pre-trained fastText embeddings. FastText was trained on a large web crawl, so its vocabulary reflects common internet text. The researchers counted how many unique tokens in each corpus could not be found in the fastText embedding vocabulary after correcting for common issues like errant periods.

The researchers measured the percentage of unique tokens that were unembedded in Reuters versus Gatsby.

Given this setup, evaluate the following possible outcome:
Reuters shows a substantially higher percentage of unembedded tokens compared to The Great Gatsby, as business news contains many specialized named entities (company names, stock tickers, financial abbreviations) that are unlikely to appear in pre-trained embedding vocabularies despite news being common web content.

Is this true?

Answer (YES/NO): YES